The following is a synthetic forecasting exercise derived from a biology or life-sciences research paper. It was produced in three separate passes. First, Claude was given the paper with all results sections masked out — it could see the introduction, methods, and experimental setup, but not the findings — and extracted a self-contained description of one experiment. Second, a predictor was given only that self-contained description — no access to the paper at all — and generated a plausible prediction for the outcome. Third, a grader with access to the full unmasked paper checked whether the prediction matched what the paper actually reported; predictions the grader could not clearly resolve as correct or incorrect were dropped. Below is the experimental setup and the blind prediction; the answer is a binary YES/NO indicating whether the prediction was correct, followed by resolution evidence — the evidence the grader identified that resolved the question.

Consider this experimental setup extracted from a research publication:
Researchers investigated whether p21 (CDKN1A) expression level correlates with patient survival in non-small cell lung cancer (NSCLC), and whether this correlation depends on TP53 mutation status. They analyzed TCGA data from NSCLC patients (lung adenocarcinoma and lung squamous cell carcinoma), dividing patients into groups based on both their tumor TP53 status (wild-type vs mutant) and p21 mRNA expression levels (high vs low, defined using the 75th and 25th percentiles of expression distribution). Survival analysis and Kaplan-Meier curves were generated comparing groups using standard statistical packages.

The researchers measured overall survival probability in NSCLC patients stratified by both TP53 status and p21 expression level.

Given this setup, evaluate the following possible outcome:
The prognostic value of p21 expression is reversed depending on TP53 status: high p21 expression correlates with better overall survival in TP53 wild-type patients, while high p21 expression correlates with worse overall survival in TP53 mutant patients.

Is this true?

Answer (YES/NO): NO